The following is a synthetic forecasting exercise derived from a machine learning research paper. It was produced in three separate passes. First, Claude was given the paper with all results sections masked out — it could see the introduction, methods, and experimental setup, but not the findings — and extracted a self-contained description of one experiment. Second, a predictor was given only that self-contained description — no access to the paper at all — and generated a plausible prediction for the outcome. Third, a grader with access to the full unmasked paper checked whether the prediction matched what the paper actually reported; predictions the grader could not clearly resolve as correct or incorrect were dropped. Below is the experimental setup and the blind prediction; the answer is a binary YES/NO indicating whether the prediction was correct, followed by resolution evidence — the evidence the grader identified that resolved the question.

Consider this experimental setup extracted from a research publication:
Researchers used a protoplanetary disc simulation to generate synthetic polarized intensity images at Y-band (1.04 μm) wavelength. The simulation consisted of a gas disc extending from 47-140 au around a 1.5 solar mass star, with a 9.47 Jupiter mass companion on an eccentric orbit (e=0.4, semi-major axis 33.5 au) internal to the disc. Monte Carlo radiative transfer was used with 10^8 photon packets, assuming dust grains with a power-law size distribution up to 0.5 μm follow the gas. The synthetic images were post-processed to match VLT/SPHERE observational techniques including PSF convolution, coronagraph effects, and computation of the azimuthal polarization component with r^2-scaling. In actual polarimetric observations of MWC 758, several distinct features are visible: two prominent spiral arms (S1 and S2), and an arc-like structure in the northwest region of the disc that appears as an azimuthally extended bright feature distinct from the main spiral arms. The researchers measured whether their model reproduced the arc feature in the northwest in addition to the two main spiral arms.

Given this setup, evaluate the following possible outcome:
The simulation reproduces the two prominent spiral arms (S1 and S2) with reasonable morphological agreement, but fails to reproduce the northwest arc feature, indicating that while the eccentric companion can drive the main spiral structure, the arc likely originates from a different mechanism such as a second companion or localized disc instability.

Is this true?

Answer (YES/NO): NO